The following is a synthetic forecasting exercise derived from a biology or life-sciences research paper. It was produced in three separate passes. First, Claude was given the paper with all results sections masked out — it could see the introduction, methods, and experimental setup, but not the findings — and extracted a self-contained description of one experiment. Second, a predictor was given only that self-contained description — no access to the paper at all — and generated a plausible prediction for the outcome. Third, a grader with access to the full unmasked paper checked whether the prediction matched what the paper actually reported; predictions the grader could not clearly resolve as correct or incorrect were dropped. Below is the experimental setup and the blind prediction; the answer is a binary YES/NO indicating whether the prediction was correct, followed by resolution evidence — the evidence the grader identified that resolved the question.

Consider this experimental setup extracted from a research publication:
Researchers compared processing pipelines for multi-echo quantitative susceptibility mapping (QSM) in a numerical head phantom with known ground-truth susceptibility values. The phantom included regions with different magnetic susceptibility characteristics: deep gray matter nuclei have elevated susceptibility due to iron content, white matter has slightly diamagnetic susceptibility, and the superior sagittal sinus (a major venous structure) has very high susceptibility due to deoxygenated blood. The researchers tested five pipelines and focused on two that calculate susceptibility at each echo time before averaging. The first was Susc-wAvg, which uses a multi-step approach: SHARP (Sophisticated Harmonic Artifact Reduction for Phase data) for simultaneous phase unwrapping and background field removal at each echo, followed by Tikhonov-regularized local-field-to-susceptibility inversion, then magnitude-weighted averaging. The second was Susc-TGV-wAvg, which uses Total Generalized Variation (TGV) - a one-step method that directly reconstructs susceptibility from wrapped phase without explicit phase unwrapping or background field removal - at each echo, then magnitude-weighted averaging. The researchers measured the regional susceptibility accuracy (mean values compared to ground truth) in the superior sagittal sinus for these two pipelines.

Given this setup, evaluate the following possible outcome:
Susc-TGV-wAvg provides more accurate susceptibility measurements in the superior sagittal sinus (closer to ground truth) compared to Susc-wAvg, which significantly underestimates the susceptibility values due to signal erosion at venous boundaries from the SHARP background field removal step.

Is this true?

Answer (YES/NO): NO